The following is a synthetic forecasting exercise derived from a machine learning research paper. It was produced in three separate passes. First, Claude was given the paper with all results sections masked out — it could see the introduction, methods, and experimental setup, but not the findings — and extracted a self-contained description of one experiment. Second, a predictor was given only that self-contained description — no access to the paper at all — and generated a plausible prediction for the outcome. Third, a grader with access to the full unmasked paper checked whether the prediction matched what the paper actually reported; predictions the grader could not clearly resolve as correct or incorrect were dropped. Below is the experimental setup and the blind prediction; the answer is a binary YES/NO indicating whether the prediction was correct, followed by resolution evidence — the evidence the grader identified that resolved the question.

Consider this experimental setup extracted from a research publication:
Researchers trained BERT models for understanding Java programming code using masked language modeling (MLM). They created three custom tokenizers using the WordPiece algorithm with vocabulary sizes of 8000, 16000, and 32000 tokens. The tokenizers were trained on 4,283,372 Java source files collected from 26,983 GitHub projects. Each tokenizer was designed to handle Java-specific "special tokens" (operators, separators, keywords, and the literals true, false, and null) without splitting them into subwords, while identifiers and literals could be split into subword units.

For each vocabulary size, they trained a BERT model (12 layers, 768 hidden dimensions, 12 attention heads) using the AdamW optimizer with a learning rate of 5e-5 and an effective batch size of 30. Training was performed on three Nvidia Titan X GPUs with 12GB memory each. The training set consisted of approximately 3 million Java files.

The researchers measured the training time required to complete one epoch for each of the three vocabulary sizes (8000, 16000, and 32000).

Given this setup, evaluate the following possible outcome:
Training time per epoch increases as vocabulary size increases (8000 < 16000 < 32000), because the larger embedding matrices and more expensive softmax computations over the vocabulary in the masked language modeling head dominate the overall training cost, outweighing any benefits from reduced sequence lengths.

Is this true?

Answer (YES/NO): YES